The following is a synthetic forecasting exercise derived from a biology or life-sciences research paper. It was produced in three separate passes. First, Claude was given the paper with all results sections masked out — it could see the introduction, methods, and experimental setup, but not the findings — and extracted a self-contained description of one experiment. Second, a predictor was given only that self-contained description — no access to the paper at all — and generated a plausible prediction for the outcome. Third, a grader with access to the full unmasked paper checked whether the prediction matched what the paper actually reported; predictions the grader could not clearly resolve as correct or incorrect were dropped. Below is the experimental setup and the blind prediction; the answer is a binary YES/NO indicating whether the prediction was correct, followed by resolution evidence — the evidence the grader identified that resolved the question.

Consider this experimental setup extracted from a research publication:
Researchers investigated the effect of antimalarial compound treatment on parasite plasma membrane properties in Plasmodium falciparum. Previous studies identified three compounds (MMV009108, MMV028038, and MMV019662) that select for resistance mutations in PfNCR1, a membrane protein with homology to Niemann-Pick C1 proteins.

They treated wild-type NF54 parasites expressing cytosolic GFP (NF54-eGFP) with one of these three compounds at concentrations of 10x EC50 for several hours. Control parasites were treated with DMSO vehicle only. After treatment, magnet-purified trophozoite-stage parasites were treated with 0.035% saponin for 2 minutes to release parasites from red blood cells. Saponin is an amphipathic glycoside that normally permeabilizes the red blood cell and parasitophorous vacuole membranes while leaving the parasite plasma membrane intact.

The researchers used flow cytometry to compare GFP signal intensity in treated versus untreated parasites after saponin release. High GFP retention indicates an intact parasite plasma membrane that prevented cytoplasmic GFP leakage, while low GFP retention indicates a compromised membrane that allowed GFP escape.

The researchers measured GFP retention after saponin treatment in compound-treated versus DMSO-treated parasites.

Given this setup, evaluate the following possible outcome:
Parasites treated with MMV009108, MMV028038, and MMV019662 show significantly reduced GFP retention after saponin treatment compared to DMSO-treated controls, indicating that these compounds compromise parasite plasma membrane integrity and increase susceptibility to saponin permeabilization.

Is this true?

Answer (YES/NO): YES